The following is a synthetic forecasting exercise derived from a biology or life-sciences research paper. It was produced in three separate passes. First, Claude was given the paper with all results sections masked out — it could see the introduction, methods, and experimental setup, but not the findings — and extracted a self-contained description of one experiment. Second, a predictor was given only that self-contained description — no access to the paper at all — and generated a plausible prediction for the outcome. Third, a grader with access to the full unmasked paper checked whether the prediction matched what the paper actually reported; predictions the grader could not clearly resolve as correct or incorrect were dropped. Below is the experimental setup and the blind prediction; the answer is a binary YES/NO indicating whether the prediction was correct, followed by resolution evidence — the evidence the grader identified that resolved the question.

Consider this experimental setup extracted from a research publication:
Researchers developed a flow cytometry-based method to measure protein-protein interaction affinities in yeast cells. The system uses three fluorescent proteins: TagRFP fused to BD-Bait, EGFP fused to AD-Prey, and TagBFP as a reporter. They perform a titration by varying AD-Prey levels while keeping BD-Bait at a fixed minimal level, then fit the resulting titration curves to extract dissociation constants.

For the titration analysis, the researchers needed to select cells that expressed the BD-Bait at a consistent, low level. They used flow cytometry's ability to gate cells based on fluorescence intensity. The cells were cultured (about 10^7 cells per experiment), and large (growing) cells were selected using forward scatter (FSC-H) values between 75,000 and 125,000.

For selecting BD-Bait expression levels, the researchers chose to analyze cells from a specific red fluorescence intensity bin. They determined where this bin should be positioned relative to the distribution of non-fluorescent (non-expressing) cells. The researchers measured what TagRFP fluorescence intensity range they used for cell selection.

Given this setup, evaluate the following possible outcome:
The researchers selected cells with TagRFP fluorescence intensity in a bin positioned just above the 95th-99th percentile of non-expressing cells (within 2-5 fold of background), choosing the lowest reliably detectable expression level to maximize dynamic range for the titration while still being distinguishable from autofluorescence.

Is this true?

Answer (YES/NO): YES